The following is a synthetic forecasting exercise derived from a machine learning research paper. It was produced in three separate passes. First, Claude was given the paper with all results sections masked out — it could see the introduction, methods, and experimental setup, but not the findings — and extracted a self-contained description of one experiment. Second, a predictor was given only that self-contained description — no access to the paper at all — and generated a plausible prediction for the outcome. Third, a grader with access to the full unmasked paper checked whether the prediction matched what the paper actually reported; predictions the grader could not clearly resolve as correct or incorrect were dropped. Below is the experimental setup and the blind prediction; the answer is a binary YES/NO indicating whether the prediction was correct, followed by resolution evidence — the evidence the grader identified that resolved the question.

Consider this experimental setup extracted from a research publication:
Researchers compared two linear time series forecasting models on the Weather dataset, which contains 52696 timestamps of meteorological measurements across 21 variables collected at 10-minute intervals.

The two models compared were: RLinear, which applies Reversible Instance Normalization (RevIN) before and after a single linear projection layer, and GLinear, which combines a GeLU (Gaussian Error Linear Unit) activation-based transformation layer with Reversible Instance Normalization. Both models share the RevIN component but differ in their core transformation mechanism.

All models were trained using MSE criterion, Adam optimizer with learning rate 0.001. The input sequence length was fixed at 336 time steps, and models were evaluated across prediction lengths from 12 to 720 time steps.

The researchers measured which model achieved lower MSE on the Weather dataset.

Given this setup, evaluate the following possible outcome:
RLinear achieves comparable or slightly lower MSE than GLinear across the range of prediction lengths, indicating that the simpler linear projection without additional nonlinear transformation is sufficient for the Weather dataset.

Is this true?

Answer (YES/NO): YES